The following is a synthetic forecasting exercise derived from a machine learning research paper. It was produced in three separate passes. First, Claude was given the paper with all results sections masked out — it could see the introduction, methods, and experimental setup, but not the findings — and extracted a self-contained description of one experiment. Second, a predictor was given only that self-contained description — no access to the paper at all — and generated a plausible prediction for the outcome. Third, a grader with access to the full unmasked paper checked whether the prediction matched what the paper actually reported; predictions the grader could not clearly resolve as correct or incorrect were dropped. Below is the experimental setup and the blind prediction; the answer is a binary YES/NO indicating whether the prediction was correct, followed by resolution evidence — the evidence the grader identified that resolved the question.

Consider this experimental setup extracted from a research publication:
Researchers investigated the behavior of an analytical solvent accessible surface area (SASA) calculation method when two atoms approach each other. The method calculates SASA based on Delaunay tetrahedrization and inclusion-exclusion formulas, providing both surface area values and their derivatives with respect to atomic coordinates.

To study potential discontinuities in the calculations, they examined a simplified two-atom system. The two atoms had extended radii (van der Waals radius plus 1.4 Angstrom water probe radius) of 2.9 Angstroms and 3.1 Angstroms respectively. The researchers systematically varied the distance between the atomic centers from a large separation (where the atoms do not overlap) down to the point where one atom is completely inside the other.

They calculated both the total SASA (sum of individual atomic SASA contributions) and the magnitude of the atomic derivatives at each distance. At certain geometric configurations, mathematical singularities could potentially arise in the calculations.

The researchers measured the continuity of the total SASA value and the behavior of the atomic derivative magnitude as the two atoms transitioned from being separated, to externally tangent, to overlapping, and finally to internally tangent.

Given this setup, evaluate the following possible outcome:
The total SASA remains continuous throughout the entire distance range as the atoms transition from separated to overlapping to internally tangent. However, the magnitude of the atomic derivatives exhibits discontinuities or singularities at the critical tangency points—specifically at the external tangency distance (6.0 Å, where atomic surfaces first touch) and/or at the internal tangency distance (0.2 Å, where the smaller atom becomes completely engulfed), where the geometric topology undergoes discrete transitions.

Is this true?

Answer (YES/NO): YES